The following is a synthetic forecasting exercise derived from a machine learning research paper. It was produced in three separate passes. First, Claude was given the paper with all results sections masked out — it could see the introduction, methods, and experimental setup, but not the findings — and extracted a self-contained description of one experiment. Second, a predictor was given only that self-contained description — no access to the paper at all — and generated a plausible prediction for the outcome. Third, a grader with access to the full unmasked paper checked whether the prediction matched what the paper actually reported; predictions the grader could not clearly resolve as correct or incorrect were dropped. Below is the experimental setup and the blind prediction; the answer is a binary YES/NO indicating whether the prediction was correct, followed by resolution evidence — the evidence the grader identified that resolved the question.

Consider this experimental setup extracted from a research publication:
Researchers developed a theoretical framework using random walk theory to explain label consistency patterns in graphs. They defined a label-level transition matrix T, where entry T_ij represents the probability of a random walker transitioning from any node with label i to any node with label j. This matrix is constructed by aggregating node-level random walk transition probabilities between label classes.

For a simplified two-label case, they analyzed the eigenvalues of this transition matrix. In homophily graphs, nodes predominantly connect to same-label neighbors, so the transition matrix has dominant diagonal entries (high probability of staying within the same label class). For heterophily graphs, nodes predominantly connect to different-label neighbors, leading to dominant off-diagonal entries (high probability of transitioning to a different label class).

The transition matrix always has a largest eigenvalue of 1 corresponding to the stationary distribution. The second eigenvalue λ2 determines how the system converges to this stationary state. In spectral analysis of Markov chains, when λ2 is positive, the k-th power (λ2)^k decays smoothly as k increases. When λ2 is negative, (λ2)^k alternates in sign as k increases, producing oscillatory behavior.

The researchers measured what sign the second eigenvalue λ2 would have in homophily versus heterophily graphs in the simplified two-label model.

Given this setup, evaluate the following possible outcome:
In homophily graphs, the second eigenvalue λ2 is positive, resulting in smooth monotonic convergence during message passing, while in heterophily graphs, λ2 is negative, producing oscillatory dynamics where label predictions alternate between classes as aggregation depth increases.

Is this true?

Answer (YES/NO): YES